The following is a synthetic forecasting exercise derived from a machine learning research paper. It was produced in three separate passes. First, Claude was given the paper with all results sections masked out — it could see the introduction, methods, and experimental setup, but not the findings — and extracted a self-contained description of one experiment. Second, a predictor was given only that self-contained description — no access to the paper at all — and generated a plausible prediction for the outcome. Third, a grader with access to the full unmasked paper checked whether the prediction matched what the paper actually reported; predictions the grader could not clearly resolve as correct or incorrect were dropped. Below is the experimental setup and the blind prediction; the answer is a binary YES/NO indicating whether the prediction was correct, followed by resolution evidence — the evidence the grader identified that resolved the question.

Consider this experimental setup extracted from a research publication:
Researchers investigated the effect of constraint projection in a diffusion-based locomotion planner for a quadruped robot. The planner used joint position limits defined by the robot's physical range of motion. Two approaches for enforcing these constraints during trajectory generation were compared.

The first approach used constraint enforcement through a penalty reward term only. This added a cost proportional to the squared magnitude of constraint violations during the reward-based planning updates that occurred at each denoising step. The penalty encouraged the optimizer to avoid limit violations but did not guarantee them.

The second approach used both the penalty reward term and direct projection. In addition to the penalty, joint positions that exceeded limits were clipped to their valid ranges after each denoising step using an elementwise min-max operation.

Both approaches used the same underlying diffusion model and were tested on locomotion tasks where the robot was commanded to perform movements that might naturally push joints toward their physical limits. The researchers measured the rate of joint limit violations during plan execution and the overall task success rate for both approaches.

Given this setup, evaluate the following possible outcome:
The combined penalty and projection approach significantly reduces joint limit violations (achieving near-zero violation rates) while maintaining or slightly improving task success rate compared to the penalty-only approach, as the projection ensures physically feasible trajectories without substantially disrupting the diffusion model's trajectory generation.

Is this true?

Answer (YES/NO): NO